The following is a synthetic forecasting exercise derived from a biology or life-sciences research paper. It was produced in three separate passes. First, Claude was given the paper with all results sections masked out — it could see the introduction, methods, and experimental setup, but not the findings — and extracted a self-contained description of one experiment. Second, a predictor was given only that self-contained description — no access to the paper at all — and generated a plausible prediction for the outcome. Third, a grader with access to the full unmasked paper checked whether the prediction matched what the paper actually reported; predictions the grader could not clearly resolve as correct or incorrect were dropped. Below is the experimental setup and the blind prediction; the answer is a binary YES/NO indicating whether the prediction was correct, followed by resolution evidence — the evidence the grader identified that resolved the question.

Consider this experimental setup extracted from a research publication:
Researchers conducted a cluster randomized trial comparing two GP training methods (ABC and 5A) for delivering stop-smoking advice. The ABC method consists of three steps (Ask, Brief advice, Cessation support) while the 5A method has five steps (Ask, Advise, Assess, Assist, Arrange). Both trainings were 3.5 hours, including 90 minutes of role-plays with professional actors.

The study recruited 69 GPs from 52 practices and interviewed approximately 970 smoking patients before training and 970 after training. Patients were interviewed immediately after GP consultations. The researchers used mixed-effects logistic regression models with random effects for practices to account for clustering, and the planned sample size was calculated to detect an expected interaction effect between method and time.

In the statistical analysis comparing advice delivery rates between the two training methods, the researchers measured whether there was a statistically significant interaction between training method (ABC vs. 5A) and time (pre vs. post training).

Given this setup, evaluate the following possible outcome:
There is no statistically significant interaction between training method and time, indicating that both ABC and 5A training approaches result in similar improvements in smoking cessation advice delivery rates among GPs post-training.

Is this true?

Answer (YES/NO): NO